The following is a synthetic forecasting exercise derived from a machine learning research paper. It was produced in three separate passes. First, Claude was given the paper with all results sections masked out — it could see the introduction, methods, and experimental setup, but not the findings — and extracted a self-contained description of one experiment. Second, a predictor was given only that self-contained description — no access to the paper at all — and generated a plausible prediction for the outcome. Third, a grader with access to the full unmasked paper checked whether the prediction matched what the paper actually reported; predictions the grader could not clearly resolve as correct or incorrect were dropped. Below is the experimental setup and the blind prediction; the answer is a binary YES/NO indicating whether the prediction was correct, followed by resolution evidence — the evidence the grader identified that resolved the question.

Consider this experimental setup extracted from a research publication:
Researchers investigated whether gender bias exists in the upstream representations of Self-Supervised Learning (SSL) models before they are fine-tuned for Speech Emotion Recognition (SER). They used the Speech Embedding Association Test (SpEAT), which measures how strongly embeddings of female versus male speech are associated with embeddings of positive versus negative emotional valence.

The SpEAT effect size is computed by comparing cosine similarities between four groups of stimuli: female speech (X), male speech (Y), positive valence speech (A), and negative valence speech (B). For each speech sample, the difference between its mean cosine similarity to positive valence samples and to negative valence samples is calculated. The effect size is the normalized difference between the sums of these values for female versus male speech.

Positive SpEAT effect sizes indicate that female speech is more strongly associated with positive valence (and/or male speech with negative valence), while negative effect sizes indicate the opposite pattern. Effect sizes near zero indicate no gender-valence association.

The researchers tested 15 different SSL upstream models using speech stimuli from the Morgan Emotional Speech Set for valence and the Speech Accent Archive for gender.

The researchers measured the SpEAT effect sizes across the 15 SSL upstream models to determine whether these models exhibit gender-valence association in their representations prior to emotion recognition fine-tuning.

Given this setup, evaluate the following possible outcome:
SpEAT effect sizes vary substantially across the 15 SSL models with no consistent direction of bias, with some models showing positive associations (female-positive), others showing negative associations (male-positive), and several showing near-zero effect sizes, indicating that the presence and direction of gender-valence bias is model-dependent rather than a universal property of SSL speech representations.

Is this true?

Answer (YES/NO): NO